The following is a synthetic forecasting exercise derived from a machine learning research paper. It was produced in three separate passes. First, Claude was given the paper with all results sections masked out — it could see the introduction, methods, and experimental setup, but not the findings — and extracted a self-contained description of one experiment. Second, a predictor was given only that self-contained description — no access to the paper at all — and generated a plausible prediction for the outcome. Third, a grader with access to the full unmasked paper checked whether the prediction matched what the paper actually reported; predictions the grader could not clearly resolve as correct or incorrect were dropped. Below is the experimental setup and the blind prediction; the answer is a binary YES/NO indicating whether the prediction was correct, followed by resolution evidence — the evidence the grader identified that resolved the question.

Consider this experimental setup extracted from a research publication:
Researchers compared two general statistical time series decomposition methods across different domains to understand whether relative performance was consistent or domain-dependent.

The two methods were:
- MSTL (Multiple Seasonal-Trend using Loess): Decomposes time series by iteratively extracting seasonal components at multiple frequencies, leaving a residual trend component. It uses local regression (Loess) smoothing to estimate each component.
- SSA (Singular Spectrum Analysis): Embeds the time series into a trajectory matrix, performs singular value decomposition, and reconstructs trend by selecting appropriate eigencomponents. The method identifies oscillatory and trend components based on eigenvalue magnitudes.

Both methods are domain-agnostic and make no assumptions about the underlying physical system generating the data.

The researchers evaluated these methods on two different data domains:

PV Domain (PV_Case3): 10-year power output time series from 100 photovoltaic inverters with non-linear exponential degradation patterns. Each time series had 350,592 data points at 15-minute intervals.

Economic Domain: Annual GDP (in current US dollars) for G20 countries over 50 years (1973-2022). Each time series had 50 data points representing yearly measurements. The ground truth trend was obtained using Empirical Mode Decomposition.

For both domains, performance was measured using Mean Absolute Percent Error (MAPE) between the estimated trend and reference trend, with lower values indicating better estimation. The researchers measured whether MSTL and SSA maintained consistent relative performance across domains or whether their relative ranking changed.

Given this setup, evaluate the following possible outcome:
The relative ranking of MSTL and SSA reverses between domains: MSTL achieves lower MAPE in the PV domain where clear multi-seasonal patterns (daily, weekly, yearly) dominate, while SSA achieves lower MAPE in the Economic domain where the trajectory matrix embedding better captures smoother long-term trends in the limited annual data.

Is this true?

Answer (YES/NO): NO